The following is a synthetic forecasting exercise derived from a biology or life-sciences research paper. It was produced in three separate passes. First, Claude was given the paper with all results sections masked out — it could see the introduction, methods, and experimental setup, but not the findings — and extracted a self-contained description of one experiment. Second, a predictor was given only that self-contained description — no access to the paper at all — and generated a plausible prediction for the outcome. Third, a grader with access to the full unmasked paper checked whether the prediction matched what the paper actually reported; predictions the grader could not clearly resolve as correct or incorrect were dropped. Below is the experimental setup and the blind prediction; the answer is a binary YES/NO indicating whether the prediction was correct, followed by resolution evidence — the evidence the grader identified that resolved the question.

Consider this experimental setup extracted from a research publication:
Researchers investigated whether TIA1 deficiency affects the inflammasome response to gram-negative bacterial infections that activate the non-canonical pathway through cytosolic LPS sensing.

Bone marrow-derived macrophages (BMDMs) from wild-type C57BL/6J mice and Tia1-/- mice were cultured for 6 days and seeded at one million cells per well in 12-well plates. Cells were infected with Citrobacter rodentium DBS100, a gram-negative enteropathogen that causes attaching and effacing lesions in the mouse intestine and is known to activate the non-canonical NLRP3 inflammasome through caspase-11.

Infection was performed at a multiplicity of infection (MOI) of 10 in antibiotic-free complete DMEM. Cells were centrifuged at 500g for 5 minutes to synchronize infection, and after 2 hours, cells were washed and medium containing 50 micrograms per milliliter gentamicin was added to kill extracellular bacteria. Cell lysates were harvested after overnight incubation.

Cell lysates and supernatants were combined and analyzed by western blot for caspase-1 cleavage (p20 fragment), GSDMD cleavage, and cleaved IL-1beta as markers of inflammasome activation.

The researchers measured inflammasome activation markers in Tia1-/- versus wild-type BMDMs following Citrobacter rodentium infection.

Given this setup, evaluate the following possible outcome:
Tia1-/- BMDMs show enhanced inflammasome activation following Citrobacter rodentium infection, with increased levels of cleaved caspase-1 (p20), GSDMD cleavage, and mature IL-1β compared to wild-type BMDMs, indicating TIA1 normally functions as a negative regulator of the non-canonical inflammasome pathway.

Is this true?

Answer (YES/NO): NO